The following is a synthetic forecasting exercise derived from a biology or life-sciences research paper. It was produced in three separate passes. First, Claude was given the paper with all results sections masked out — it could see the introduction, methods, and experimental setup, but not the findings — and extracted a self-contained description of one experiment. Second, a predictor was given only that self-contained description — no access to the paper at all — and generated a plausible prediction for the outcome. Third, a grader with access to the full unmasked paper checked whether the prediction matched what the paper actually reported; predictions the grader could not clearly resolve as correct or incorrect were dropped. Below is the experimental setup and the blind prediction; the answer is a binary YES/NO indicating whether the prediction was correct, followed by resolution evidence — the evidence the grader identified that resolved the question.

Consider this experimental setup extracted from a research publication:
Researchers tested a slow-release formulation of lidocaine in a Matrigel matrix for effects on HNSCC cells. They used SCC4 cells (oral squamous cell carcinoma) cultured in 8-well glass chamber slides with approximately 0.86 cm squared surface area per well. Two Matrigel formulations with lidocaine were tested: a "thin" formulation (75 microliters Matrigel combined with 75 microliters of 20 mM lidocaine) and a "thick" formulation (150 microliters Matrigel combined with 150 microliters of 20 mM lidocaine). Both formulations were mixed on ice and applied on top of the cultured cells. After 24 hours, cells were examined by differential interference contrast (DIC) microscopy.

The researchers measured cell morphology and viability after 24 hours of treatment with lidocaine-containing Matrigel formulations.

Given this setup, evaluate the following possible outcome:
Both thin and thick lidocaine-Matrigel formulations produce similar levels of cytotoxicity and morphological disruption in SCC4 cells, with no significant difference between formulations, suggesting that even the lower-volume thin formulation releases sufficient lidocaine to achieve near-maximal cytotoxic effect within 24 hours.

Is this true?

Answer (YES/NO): NO